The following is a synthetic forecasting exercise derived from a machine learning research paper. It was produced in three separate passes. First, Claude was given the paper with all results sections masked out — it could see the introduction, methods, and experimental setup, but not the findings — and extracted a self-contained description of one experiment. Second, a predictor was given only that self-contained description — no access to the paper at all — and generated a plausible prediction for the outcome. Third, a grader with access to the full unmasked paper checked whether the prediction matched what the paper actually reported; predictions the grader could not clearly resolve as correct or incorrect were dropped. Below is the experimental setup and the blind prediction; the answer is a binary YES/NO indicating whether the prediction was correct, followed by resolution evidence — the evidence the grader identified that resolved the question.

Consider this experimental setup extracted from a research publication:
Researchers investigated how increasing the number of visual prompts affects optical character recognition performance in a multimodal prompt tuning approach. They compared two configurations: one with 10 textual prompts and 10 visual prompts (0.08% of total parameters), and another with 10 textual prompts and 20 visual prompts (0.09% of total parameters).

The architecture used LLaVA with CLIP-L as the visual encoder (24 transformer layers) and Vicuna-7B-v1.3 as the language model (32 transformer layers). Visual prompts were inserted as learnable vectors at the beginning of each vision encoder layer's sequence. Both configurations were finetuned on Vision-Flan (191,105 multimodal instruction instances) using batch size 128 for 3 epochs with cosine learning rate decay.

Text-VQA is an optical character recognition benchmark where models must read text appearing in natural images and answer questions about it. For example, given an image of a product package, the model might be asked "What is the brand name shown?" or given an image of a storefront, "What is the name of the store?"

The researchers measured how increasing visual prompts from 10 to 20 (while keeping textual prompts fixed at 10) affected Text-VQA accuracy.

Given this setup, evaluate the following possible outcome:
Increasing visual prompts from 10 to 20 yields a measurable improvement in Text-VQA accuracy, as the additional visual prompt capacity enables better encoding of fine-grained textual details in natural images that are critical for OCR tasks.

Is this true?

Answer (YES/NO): NO